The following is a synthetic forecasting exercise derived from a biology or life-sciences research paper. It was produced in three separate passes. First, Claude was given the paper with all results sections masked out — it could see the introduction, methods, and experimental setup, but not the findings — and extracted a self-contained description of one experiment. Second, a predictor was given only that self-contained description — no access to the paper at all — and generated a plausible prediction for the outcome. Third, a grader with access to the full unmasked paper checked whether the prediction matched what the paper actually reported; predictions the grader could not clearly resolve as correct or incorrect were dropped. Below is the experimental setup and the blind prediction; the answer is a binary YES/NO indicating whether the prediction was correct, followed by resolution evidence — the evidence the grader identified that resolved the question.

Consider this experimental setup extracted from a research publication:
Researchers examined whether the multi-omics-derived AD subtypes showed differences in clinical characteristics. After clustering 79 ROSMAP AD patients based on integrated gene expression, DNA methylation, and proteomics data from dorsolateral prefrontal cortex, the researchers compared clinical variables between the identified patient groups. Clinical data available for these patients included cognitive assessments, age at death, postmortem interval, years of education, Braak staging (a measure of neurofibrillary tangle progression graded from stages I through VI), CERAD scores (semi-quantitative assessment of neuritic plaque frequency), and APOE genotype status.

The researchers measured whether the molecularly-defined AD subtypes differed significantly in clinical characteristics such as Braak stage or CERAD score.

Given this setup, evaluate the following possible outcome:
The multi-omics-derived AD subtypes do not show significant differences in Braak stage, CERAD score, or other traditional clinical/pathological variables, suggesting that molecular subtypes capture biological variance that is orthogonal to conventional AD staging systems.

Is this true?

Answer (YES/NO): NO